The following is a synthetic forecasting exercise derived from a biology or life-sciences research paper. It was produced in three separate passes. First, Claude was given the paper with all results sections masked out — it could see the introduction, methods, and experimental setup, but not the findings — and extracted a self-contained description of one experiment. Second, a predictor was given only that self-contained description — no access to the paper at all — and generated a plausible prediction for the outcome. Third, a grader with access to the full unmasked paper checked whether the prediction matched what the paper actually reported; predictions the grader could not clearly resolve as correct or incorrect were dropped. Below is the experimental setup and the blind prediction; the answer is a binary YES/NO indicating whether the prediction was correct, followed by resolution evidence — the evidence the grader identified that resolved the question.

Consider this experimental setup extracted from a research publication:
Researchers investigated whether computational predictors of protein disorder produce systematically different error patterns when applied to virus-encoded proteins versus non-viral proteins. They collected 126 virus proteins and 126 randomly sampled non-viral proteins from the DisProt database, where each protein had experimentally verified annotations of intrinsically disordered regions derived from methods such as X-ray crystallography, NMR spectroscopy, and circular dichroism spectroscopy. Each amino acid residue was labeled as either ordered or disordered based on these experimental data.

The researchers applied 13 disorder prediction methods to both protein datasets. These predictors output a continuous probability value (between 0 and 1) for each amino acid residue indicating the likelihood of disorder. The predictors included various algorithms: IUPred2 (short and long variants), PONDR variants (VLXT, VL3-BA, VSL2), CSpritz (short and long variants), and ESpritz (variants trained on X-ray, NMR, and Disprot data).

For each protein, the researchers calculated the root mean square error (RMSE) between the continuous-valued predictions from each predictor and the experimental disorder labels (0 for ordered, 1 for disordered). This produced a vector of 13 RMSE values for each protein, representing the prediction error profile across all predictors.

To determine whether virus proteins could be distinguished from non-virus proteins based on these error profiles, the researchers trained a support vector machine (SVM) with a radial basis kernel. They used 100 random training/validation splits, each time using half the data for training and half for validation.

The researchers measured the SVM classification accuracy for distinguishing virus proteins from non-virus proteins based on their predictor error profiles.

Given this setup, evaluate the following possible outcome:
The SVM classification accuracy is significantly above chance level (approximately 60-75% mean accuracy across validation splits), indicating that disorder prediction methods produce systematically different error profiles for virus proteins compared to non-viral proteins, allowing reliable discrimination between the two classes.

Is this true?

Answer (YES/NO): NO